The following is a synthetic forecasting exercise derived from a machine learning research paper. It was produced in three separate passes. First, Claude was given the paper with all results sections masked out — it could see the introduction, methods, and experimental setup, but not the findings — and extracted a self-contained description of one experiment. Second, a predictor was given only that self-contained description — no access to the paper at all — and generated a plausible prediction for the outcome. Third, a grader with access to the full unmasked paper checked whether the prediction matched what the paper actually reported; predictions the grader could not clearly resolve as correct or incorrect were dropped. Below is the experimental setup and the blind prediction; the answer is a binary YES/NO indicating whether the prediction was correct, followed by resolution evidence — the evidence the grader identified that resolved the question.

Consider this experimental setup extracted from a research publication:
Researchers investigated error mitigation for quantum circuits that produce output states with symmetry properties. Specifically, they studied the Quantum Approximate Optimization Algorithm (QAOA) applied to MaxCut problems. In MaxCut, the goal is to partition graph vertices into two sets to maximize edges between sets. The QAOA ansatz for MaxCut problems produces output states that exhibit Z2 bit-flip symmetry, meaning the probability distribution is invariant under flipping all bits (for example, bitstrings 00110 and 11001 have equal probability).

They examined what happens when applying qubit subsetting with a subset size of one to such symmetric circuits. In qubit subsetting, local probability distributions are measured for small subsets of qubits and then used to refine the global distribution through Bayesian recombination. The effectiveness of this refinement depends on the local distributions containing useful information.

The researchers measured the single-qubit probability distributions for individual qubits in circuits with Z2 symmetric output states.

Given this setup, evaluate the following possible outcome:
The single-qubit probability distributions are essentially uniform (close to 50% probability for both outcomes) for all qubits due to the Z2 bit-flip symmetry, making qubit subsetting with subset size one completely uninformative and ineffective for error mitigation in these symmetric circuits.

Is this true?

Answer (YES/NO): YES